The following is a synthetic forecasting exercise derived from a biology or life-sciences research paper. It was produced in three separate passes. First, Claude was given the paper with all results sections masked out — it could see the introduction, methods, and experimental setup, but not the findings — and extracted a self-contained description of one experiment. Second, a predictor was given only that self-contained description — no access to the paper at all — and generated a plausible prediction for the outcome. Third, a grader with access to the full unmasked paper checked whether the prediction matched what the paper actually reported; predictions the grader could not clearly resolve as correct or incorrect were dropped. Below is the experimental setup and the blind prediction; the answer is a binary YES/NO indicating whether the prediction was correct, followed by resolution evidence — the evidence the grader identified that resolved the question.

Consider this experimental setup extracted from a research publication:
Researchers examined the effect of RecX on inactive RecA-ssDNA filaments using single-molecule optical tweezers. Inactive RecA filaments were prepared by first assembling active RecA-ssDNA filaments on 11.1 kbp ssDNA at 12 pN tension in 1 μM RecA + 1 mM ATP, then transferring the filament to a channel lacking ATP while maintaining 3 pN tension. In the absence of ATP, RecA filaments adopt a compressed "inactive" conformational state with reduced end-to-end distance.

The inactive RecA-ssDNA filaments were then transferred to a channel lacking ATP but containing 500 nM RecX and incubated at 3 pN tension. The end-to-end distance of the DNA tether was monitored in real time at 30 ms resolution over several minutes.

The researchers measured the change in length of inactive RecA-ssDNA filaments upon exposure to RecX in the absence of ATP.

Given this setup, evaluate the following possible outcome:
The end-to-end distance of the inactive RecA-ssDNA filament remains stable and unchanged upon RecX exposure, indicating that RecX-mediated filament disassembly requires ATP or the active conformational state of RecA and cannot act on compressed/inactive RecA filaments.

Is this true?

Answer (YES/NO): YES